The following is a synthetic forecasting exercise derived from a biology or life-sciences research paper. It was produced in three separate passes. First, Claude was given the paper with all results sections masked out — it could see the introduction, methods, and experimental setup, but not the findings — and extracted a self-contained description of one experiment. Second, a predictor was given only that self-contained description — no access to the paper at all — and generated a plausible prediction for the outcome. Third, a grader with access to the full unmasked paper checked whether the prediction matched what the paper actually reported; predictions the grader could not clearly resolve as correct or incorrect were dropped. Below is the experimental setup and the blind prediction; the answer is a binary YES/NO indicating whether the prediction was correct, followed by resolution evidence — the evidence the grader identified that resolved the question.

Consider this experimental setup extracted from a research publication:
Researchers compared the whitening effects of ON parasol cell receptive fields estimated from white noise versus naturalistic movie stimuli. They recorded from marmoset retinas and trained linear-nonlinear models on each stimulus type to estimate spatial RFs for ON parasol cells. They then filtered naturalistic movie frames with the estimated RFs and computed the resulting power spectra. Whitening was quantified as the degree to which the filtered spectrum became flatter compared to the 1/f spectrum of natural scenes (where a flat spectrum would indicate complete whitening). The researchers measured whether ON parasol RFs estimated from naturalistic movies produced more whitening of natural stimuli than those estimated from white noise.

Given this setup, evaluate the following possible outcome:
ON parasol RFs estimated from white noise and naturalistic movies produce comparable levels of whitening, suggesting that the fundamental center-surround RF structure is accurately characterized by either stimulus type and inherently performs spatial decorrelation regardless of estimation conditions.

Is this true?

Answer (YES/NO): NO